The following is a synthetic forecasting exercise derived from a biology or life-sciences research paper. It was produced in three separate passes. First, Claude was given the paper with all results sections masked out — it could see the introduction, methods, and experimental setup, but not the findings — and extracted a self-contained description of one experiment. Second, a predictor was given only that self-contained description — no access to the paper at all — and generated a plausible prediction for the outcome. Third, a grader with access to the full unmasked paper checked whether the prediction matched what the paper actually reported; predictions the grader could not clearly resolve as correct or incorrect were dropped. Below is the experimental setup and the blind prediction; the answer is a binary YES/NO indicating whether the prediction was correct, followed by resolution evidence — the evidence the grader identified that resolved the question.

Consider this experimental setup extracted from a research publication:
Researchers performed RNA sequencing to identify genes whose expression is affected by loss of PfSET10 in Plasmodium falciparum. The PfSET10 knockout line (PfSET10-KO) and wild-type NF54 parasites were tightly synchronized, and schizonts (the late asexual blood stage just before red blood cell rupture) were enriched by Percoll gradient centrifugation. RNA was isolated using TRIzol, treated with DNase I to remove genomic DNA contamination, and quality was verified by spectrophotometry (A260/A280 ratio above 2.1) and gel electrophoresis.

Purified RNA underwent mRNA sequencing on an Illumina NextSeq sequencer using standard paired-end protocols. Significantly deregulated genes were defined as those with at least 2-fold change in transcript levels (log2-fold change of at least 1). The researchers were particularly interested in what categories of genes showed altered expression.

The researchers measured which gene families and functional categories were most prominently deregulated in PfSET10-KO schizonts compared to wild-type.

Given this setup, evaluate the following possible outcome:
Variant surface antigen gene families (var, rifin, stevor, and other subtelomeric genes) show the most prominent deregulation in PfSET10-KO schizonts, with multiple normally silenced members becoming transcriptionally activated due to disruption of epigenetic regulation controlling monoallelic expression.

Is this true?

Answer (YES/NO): NO